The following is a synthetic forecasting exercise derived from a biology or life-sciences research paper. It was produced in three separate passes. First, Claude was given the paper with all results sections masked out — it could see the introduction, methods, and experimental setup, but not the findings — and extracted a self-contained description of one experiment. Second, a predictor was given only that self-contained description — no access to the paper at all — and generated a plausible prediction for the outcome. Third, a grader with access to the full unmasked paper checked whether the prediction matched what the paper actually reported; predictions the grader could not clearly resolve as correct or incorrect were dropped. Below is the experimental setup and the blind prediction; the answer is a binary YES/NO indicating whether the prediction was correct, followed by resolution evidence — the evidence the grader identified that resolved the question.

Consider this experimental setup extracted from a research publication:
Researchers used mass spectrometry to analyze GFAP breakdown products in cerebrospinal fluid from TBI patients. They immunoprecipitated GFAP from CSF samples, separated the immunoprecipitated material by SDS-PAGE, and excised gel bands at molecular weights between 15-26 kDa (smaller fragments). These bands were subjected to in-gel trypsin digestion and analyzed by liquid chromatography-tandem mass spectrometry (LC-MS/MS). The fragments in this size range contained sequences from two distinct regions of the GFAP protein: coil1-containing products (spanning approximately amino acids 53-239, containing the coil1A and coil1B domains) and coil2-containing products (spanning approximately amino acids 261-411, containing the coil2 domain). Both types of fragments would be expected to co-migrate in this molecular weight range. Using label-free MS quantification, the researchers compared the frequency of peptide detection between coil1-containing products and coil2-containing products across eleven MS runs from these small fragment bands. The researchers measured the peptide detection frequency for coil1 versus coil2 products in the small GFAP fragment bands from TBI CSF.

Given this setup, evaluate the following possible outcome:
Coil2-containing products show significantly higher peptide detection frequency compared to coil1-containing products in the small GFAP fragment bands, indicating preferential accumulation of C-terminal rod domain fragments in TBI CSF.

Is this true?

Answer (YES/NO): NO